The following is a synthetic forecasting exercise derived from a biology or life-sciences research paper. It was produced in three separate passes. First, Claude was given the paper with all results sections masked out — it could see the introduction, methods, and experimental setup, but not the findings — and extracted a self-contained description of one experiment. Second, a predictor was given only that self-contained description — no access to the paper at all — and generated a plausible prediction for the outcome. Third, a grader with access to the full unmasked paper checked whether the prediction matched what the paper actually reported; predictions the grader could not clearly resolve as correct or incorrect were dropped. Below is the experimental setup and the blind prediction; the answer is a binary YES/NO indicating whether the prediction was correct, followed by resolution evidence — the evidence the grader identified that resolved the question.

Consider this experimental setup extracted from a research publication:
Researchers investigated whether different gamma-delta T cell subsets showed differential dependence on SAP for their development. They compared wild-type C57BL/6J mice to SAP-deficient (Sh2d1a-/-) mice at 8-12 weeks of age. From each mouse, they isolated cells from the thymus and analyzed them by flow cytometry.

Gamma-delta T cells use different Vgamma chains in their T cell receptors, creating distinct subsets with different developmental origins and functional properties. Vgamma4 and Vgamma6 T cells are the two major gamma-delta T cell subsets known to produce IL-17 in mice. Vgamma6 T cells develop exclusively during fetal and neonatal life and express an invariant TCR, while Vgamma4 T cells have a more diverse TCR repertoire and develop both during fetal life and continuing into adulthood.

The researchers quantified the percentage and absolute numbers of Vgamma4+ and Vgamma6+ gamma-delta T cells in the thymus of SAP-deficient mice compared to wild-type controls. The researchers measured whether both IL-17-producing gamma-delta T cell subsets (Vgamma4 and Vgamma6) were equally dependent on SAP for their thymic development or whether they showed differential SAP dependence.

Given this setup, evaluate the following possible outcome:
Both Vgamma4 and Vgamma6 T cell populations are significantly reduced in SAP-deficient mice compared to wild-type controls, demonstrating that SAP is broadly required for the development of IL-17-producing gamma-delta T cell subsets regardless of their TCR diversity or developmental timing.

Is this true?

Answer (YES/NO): NO